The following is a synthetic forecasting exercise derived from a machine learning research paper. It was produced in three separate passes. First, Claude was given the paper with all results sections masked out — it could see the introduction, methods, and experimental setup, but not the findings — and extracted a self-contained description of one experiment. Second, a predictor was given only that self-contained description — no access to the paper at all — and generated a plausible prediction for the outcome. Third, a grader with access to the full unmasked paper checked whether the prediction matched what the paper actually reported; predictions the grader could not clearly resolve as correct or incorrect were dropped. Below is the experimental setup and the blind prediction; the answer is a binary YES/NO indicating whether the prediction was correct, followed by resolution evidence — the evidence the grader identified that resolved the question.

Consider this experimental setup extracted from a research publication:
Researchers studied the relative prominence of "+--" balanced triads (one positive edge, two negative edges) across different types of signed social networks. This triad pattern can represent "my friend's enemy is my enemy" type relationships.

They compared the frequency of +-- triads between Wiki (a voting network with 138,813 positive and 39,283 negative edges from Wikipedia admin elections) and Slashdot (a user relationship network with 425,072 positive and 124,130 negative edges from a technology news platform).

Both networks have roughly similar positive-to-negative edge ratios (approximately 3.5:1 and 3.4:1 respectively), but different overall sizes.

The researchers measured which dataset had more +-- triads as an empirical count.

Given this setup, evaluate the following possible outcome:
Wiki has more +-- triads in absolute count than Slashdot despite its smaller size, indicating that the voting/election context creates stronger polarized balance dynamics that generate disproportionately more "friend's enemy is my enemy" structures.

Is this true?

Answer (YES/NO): YES